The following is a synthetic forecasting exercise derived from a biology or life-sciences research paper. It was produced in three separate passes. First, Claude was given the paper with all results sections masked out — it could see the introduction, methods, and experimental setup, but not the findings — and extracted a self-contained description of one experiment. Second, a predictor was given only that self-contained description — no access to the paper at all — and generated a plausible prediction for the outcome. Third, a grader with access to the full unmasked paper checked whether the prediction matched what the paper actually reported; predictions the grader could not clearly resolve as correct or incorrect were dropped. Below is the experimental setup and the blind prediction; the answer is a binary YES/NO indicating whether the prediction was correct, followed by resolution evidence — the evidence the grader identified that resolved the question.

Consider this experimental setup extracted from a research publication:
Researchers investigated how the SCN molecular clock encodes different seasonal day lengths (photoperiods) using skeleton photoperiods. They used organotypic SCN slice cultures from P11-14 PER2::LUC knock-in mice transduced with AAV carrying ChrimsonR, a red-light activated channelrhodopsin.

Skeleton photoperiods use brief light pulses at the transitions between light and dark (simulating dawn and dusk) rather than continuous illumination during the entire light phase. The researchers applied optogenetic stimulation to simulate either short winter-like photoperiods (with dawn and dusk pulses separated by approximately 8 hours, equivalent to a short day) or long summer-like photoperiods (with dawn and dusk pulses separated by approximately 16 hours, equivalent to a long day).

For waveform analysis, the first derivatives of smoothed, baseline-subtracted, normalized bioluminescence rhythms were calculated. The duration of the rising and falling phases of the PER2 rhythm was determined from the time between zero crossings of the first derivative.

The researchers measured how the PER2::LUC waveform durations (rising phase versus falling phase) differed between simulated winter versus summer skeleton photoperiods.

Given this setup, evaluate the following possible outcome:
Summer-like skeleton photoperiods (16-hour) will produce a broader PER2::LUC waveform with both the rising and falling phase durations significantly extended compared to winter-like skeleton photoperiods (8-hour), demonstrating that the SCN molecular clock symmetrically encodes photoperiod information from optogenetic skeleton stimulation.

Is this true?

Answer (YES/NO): NO